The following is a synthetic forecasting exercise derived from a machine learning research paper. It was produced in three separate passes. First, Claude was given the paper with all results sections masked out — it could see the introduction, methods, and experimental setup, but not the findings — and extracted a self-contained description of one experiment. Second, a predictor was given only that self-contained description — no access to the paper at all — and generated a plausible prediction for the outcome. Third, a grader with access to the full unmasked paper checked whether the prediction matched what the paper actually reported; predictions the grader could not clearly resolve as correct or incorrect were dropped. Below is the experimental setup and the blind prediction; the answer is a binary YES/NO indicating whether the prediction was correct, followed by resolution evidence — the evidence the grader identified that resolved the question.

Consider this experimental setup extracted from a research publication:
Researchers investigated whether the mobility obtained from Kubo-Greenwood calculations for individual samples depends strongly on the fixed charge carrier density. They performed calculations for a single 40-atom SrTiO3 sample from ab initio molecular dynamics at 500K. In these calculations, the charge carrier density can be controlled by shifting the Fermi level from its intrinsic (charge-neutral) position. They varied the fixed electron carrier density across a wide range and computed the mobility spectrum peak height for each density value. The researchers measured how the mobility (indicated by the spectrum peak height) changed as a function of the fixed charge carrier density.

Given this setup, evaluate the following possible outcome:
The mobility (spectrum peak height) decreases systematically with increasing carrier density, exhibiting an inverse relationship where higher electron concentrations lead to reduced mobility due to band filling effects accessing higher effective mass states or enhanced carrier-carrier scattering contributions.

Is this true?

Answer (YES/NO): NO